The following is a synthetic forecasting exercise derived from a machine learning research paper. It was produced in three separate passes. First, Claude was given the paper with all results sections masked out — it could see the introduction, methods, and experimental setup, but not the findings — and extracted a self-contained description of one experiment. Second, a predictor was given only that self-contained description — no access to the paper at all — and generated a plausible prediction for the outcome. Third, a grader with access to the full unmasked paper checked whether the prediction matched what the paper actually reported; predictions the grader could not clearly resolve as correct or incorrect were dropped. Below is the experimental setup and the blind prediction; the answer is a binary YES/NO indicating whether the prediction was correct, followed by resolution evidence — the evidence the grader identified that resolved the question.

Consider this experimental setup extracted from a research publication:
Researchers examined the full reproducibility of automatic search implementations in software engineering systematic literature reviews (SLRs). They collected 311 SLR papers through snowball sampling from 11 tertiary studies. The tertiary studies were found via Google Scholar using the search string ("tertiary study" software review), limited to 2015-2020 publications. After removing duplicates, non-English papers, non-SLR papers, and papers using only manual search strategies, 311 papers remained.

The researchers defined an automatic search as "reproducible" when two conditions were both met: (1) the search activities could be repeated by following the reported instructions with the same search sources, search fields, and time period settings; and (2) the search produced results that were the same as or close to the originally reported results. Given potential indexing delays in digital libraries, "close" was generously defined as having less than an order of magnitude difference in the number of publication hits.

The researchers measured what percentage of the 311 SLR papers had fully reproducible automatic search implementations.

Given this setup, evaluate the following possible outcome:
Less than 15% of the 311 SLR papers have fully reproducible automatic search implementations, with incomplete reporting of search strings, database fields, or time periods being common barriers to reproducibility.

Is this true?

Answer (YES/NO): YES